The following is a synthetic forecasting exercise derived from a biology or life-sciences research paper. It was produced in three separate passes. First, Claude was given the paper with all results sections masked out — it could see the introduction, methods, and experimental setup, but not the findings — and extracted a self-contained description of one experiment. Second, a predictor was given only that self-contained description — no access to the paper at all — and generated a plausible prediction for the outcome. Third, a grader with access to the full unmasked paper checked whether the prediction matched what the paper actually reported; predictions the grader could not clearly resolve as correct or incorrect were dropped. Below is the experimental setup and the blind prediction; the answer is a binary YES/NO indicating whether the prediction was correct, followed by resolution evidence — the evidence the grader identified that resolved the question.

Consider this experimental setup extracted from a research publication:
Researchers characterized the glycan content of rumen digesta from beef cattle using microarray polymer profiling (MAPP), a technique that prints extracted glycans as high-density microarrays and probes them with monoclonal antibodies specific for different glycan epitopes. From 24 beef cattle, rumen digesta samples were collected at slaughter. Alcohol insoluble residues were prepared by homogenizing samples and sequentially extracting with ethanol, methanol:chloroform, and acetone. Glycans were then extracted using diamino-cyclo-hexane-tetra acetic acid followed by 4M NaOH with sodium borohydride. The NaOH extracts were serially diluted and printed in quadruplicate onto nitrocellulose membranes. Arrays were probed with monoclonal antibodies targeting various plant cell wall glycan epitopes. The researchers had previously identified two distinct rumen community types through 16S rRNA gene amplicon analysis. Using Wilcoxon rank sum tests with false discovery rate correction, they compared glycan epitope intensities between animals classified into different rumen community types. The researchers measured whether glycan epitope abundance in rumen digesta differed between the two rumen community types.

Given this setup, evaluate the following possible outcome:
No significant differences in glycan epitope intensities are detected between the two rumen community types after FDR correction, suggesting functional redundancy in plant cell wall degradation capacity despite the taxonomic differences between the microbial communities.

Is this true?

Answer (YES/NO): NO